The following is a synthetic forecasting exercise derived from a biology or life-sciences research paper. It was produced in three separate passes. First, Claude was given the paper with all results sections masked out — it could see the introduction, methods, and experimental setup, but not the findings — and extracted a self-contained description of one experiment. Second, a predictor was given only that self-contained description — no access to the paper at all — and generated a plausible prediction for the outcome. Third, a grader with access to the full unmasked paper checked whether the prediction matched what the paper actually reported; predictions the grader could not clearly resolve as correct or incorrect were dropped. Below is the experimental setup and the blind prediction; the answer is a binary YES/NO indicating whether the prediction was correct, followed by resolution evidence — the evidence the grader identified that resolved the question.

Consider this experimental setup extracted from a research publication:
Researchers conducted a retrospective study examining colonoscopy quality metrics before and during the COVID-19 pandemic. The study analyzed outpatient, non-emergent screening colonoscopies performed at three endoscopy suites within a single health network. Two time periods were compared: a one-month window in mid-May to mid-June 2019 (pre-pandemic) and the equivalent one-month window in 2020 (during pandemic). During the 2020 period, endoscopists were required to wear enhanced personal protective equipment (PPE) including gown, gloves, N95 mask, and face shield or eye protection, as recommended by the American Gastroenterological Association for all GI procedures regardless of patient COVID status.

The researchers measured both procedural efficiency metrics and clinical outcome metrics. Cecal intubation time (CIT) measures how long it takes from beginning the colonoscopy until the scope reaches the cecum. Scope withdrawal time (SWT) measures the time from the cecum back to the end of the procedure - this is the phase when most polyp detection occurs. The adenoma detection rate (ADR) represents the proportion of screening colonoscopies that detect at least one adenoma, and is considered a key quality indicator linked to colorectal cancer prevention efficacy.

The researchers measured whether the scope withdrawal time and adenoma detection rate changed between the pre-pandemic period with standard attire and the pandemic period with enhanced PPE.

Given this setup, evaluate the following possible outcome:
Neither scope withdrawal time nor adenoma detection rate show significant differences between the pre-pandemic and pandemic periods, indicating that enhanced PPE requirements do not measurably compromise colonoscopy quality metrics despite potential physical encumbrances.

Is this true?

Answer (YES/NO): NO